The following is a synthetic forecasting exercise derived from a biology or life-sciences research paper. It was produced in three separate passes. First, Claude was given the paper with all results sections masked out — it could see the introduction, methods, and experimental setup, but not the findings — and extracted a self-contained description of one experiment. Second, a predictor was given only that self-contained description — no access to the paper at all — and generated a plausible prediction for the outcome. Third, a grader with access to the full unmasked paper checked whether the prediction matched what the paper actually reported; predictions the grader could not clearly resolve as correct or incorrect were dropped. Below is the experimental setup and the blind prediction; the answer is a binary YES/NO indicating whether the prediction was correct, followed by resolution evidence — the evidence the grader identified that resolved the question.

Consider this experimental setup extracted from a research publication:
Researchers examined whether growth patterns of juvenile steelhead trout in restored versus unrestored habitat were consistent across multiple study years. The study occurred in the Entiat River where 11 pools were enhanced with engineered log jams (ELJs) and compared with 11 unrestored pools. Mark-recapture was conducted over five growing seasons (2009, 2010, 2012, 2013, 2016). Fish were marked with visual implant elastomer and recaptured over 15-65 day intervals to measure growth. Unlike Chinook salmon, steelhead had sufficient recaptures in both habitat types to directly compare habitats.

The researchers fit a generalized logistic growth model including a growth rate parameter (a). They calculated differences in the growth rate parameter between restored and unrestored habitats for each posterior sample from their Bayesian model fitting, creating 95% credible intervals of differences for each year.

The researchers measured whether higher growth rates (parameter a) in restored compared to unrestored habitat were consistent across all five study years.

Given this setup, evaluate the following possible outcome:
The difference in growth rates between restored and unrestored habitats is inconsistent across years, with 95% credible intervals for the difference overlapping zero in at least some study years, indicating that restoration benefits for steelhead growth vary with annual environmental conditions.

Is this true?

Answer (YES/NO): YES